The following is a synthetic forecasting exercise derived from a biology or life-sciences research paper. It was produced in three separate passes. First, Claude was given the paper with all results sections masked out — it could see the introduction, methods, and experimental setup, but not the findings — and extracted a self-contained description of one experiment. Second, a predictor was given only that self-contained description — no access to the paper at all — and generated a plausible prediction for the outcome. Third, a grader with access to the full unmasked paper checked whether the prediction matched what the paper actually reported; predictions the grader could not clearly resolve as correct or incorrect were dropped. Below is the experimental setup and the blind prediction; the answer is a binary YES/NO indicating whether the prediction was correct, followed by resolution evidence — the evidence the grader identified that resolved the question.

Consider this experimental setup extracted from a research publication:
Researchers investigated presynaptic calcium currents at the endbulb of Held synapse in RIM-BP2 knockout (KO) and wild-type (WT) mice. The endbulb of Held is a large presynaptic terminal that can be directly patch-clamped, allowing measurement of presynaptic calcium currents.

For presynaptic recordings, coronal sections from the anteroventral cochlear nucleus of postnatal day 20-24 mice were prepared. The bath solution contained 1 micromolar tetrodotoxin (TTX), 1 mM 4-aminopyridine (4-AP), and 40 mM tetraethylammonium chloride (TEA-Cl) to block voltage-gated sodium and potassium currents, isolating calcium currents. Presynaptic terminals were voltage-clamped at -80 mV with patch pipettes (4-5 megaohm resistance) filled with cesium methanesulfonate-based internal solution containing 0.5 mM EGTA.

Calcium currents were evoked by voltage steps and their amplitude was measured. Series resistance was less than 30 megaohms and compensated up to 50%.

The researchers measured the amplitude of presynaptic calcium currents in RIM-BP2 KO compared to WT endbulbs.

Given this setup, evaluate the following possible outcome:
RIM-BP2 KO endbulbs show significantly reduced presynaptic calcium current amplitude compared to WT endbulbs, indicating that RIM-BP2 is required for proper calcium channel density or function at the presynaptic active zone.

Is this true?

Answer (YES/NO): NO